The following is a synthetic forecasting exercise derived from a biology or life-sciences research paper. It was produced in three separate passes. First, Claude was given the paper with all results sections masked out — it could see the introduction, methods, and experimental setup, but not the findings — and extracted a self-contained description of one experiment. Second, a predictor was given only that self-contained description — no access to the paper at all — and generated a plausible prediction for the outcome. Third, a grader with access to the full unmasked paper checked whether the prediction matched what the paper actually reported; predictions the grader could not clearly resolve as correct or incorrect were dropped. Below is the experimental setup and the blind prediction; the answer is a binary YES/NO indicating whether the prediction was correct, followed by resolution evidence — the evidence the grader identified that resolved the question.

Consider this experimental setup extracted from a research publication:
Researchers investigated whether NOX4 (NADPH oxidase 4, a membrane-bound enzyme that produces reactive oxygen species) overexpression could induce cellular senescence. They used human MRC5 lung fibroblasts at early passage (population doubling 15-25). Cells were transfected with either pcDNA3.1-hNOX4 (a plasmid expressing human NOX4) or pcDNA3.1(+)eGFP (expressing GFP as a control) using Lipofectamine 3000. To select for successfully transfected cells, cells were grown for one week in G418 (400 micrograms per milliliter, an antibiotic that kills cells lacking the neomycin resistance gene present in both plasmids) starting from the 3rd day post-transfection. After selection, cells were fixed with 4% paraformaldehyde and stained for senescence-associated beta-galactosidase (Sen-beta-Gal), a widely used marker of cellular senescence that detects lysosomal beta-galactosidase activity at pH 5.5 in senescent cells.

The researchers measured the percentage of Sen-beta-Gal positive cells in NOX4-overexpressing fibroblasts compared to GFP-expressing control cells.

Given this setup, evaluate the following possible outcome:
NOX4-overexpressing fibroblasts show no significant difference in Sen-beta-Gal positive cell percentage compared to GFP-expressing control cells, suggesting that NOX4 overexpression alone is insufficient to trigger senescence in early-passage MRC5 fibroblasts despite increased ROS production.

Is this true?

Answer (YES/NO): NO